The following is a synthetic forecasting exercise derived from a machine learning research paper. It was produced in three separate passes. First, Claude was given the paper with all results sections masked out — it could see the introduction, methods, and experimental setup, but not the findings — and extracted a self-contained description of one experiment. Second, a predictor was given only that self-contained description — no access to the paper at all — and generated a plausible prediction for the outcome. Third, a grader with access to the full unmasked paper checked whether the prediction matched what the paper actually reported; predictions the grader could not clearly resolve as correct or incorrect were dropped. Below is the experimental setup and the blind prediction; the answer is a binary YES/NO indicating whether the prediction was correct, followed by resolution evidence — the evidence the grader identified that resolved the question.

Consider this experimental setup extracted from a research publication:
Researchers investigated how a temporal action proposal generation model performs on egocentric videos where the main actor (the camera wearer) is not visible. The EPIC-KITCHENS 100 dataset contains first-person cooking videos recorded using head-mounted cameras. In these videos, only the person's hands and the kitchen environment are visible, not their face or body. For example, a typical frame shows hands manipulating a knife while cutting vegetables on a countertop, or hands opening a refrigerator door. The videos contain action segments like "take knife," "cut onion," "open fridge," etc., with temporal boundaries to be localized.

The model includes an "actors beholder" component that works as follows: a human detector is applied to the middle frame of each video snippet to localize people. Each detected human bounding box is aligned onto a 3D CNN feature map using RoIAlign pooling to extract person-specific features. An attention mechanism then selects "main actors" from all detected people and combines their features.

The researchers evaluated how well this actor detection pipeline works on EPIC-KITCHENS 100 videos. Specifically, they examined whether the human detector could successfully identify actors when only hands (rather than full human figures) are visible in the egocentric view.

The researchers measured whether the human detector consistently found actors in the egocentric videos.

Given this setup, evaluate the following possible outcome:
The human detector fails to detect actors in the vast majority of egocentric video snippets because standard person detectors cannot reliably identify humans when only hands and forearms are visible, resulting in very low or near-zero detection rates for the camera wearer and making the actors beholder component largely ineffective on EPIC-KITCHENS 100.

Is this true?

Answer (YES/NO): YES